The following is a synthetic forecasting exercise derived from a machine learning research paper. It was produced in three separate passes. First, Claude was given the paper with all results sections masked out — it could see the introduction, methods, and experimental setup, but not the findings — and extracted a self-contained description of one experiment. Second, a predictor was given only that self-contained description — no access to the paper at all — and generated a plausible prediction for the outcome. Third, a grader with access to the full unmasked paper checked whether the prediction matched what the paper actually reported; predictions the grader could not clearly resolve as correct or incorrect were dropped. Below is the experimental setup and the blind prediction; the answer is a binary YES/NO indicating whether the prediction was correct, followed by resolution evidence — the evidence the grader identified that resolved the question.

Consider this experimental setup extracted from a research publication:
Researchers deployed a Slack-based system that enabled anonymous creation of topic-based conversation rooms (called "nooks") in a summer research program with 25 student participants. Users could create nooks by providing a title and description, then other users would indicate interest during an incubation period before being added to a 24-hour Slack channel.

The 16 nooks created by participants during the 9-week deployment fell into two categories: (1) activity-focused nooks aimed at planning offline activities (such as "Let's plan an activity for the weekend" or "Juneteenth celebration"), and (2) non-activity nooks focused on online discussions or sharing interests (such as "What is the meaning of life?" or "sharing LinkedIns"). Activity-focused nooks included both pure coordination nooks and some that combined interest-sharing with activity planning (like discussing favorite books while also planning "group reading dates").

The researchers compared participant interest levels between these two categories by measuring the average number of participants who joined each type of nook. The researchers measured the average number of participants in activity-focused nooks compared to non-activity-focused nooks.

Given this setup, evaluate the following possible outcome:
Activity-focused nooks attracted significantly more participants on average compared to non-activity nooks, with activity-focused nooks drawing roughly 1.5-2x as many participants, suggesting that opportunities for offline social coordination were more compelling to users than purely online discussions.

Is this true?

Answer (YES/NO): YES